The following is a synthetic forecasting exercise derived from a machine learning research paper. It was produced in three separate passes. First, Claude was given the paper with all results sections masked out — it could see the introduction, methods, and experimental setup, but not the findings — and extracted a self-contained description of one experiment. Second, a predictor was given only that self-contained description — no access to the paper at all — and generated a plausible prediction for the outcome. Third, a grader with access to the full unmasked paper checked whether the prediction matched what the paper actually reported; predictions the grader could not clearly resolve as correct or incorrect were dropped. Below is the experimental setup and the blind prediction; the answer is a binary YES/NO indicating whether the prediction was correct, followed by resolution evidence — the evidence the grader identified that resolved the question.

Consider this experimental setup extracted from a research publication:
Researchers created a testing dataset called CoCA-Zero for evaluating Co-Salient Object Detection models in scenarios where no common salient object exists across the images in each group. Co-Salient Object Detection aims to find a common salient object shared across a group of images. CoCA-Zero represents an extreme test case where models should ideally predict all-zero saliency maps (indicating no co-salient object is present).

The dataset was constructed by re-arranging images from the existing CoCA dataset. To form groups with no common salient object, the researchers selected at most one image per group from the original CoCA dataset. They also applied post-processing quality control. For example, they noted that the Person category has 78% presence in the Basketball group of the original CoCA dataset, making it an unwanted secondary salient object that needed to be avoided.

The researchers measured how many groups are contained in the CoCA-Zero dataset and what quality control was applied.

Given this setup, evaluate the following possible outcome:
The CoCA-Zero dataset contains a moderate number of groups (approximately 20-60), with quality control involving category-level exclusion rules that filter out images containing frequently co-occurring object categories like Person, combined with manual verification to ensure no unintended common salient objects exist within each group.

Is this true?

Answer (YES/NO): NO